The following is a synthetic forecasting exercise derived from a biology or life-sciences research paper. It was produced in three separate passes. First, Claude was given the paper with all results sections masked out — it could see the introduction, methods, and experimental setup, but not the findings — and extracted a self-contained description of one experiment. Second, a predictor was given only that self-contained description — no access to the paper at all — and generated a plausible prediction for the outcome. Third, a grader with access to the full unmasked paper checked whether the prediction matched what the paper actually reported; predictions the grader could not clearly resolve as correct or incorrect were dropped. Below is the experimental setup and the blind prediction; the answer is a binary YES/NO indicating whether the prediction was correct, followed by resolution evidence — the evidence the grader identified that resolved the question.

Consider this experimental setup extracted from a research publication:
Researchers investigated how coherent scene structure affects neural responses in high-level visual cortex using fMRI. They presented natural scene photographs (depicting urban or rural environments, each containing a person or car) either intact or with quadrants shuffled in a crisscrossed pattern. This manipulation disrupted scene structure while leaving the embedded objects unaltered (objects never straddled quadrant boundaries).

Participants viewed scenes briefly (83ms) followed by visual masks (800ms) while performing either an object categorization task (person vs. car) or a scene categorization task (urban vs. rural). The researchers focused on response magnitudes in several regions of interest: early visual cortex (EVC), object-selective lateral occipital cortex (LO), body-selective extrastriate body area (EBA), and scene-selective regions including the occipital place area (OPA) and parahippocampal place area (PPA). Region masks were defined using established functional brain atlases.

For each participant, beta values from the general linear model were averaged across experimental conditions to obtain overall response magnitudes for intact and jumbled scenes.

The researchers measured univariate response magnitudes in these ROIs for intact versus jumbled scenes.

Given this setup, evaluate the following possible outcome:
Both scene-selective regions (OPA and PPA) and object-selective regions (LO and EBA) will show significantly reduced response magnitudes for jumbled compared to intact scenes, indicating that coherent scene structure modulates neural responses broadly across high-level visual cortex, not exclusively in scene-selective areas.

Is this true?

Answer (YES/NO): YES